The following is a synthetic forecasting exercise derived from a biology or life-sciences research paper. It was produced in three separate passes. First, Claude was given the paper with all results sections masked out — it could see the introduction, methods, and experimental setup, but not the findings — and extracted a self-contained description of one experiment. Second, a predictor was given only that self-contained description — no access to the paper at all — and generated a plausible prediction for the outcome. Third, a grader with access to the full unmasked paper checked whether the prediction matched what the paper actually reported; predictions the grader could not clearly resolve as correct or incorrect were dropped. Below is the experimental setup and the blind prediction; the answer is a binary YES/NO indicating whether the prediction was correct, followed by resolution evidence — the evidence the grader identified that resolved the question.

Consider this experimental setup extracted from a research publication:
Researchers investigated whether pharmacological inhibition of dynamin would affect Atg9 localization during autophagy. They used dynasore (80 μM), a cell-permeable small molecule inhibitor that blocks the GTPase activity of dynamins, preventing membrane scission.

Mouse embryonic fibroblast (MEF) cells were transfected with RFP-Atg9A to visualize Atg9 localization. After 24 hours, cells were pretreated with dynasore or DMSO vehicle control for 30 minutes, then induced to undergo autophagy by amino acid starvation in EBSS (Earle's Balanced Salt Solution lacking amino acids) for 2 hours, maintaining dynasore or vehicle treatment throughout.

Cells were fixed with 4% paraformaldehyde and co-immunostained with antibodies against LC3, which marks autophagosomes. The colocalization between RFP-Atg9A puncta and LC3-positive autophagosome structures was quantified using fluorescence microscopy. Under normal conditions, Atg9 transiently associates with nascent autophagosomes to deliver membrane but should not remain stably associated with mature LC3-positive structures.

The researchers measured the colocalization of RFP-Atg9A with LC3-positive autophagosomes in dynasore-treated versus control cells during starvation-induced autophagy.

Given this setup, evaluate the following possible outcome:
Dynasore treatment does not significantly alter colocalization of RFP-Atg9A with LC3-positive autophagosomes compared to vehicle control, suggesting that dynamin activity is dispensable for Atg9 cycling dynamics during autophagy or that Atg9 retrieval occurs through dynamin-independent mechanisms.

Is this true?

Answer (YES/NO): NO